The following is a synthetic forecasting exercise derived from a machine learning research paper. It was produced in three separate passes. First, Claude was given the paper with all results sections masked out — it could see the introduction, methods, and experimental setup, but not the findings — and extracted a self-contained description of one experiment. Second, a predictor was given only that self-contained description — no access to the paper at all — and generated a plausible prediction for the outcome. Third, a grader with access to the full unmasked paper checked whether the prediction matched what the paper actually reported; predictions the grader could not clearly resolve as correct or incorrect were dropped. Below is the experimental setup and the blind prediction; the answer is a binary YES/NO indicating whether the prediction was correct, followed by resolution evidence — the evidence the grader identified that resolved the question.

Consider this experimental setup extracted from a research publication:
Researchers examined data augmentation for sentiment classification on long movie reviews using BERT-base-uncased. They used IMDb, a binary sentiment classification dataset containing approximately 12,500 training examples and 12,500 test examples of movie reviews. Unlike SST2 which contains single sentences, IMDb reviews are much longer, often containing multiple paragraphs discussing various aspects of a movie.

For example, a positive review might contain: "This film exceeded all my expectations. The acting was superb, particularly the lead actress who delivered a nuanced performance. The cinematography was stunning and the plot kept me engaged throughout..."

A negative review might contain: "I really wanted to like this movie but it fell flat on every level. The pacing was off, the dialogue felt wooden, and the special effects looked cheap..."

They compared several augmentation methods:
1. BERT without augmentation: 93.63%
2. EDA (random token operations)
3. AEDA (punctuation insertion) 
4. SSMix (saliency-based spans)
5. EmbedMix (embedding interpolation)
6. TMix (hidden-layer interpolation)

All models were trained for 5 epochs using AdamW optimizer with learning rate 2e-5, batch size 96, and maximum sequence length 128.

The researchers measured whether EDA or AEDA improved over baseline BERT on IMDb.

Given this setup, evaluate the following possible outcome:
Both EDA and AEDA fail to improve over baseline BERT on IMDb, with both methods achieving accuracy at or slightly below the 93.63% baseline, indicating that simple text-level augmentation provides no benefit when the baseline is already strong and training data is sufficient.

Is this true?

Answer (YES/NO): YES